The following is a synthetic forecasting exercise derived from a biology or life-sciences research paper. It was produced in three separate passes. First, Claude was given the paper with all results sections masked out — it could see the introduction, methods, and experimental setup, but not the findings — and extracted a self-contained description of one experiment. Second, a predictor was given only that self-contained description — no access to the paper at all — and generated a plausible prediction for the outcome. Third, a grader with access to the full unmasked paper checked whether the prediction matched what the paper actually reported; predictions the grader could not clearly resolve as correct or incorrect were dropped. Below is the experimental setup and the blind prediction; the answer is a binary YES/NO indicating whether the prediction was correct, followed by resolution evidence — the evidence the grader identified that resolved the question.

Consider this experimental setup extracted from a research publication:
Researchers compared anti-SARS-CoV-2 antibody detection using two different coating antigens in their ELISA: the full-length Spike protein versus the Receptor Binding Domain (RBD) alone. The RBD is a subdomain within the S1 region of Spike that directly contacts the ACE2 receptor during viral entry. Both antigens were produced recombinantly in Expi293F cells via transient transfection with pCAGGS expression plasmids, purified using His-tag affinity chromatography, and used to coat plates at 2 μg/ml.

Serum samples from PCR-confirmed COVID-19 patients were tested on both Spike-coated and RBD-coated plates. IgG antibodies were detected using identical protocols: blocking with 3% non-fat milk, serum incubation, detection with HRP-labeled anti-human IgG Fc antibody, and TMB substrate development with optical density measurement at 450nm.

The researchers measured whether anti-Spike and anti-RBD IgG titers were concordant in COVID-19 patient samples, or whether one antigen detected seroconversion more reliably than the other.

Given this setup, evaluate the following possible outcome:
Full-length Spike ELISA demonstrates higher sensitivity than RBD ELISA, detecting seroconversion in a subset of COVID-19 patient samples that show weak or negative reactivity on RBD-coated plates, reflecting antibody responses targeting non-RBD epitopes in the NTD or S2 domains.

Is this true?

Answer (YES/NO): NO